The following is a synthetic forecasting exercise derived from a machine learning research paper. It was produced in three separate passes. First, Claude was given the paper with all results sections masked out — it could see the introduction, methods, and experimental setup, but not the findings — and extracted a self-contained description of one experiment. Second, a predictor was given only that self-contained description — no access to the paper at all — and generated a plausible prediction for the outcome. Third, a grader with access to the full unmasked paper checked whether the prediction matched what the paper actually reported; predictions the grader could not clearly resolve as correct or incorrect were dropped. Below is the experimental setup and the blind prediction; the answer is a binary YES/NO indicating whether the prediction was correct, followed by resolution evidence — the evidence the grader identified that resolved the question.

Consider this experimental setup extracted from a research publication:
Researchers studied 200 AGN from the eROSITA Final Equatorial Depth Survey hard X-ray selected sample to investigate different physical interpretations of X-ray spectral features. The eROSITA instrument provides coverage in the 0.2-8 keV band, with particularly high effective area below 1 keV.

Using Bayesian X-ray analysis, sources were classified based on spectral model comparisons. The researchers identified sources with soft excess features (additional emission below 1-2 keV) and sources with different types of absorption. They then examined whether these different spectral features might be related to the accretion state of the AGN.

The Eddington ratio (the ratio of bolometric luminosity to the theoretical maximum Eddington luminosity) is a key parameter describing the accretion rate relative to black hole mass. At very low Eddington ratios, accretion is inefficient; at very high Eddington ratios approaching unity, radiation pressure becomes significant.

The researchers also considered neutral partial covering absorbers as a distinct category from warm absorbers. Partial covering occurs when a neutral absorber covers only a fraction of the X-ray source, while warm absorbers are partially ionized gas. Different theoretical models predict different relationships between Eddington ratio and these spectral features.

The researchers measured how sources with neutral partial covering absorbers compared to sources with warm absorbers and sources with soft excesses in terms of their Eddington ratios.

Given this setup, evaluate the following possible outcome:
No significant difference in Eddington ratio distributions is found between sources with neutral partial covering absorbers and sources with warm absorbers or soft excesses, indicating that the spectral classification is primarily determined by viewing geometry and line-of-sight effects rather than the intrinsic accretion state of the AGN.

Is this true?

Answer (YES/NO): NO